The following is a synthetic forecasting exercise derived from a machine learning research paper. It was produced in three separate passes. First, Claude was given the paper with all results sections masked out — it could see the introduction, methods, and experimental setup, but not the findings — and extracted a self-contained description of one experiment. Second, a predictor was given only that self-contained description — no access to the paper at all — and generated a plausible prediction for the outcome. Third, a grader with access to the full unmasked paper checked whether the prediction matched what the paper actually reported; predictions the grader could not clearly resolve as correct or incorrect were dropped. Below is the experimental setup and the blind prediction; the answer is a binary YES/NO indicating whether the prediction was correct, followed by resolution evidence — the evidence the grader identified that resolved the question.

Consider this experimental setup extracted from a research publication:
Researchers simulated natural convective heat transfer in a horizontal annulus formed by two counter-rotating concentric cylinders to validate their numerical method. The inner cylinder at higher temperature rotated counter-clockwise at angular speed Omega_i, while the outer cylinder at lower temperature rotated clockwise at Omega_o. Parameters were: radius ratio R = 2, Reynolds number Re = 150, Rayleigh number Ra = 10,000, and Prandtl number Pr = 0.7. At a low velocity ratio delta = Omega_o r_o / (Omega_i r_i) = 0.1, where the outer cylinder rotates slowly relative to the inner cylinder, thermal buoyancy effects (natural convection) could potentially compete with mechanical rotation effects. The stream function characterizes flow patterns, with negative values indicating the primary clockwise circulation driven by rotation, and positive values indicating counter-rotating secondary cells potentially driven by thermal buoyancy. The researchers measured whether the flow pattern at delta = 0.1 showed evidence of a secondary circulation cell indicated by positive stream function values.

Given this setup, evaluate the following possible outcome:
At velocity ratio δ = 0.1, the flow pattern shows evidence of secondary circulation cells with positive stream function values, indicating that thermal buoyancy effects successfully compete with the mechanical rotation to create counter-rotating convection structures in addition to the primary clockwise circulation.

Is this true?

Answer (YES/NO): YES